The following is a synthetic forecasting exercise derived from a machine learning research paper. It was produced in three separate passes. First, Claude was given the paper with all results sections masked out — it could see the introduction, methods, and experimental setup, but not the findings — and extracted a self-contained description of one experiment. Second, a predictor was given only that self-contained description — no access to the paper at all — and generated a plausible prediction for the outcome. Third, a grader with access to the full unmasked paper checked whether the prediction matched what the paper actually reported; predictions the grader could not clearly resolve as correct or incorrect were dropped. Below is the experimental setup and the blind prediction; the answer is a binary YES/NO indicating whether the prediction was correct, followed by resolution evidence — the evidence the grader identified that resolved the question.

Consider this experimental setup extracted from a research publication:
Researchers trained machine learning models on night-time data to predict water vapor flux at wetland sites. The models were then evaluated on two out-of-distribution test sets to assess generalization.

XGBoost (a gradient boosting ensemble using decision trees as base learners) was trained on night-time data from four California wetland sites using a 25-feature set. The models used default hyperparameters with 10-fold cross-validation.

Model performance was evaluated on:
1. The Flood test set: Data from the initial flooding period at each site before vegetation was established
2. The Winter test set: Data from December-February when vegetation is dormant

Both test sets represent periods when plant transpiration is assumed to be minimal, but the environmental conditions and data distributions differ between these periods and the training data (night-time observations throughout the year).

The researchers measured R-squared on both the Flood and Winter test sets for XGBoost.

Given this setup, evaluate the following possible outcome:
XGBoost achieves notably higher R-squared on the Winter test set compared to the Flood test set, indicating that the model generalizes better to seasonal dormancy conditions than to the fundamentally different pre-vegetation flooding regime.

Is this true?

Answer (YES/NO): NO